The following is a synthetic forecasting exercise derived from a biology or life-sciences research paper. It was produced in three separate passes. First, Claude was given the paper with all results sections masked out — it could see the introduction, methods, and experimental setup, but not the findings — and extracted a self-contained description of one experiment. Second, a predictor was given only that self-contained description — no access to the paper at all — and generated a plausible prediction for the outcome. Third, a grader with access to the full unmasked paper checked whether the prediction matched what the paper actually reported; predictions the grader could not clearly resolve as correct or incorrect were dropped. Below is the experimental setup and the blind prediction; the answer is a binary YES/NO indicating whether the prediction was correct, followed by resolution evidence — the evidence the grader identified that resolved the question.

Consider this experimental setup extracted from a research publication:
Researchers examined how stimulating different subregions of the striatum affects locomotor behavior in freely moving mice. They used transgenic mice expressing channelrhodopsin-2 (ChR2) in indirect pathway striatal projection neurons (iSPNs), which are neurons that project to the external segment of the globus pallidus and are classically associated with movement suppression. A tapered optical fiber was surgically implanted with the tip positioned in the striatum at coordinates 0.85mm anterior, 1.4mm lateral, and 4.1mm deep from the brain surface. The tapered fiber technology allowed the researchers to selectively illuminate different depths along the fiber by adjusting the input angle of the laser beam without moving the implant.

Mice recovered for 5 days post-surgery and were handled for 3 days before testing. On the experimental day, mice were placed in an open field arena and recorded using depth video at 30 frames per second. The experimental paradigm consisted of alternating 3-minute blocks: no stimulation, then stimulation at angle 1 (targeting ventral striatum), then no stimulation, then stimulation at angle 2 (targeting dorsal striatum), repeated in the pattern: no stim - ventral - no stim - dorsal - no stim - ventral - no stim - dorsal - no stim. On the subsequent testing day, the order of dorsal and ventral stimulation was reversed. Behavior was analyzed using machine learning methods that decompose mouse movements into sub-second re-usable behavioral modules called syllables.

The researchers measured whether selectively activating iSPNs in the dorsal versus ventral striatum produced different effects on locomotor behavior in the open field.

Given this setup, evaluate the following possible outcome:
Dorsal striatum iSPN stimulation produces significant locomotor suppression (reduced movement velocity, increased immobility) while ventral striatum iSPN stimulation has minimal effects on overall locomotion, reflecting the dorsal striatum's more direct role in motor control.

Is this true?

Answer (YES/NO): NO